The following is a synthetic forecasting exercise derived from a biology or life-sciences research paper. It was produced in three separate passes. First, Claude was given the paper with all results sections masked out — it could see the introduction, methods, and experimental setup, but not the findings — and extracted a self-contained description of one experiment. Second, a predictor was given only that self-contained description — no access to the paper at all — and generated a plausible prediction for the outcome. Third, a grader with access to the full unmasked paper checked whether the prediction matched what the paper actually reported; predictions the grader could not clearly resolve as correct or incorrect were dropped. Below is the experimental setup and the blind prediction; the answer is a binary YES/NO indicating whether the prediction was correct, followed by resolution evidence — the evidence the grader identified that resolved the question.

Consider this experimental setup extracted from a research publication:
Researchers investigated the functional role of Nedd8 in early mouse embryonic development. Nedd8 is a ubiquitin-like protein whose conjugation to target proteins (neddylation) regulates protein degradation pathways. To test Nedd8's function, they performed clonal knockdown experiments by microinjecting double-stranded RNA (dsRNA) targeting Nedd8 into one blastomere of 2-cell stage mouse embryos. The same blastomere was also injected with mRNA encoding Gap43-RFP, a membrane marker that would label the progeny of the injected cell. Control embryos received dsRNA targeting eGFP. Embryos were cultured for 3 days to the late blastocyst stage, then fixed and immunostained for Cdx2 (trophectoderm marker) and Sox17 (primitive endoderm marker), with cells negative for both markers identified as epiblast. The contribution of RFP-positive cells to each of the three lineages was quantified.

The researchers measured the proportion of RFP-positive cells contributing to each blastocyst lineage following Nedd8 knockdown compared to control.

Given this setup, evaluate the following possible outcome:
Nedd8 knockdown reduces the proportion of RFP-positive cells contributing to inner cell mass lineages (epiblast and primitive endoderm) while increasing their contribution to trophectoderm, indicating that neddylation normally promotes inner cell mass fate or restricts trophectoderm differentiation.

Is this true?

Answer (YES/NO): NO